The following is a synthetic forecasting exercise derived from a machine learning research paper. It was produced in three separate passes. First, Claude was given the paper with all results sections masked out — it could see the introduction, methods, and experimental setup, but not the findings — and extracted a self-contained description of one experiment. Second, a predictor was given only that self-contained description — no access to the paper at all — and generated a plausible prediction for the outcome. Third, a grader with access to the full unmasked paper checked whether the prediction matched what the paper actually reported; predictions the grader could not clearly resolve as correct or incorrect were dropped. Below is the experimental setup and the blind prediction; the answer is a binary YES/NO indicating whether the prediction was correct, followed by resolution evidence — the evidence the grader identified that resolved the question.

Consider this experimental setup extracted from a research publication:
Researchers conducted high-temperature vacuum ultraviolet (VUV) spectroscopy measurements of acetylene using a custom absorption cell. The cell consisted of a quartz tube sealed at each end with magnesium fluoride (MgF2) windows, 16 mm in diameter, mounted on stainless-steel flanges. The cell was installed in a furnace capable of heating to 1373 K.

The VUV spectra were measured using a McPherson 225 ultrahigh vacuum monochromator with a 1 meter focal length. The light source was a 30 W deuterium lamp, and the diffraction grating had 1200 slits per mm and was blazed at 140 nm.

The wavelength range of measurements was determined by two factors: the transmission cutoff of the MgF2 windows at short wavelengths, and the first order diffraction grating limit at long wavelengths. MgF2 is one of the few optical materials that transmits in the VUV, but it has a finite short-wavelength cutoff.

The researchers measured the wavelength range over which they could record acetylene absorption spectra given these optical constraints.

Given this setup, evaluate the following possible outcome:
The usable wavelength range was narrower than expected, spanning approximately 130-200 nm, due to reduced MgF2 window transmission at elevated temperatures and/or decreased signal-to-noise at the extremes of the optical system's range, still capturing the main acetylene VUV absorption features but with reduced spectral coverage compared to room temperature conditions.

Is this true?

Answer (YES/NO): NO